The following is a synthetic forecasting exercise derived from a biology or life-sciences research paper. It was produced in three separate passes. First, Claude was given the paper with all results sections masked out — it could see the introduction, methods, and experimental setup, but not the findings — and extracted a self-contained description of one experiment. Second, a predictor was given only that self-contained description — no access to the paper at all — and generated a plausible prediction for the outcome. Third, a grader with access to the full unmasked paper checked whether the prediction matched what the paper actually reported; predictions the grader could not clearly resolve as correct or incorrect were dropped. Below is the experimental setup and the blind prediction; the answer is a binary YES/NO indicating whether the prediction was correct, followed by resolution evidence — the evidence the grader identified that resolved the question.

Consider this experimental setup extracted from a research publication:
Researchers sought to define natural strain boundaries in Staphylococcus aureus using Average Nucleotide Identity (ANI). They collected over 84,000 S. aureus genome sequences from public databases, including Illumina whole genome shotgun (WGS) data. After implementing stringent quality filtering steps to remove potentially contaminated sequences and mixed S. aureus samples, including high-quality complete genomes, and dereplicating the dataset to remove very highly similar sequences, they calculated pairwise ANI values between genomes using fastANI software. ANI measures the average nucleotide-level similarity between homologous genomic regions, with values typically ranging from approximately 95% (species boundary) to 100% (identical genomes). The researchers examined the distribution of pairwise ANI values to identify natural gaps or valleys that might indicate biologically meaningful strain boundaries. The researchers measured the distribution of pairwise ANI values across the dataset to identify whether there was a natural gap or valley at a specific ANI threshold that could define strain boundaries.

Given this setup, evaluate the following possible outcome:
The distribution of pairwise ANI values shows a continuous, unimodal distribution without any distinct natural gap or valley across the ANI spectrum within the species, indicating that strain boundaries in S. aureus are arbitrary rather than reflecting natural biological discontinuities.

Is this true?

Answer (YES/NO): NO